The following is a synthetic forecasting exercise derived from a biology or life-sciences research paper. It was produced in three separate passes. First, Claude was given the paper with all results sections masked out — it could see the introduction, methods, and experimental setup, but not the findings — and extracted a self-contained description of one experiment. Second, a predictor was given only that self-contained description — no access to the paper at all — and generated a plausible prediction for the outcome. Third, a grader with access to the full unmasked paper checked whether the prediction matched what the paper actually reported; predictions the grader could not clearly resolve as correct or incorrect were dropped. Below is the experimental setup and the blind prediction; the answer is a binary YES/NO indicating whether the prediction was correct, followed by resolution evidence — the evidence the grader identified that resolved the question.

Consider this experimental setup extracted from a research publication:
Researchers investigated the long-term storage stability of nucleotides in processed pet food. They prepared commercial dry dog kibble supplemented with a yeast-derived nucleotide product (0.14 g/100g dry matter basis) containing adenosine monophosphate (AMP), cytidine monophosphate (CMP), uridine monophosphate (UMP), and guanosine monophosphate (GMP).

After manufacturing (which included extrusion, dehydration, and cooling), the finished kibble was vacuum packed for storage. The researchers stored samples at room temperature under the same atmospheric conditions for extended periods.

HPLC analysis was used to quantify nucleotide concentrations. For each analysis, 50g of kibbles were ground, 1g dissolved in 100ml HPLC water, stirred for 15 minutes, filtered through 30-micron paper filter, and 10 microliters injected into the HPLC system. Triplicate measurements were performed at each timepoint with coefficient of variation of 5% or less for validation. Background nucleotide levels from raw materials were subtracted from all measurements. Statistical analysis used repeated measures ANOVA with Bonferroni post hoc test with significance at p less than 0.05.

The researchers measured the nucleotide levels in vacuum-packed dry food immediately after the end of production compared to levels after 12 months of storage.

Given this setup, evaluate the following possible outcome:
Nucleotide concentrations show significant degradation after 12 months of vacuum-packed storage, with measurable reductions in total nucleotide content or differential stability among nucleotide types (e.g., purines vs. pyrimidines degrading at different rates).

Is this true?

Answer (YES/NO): NO